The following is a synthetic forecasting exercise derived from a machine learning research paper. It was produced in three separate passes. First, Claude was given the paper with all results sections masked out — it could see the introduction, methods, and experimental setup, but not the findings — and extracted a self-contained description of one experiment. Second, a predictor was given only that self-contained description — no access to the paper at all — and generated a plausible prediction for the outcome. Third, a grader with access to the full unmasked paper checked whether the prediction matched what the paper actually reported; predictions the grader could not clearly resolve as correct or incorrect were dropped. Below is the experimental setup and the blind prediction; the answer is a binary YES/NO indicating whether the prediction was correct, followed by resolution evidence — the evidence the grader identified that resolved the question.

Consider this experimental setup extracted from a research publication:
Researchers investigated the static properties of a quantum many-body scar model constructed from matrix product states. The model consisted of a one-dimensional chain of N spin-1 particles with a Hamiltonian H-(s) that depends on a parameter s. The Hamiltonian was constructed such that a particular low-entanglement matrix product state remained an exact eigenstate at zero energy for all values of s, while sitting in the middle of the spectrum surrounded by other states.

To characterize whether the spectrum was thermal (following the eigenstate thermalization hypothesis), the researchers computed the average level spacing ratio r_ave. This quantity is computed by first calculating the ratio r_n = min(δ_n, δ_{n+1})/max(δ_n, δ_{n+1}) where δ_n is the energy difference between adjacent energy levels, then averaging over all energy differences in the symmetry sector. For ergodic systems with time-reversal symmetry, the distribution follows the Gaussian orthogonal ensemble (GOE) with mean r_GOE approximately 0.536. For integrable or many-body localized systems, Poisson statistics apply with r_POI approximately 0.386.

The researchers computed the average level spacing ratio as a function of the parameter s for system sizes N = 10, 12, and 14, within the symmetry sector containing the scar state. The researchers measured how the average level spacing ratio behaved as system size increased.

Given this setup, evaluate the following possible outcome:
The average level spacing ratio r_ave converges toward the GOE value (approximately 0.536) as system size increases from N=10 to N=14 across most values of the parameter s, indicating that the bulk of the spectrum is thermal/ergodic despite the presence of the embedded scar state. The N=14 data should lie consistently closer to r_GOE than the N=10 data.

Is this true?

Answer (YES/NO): YES